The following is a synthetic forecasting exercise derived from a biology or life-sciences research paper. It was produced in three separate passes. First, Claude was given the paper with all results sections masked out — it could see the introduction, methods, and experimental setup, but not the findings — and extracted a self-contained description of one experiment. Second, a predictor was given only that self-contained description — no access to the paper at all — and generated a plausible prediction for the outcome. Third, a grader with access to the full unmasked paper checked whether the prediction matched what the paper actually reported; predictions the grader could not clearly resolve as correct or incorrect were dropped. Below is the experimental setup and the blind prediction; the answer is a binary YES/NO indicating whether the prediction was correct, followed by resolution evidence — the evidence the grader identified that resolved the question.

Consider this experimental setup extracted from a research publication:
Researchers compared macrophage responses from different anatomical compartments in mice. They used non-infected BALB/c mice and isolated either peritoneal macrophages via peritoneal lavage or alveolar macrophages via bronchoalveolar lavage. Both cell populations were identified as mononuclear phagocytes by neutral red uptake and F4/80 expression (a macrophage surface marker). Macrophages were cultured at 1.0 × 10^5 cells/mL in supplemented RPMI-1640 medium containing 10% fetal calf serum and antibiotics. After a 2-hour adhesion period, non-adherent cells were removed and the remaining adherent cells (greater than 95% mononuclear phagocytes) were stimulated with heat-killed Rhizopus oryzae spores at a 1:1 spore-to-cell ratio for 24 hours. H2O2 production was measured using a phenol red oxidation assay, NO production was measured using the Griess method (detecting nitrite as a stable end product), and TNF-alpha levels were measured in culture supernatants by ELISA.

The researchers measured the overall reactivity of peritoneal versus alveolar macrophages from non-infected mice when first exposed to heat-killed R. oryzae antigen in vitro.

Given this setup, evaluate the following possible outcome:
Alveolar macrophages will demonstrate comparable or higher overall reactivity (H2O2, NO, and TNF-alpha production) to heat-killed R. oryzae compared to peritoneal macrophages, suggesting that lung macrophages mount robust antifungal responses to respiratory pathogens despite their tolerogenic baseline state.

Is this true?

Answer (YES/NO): NO